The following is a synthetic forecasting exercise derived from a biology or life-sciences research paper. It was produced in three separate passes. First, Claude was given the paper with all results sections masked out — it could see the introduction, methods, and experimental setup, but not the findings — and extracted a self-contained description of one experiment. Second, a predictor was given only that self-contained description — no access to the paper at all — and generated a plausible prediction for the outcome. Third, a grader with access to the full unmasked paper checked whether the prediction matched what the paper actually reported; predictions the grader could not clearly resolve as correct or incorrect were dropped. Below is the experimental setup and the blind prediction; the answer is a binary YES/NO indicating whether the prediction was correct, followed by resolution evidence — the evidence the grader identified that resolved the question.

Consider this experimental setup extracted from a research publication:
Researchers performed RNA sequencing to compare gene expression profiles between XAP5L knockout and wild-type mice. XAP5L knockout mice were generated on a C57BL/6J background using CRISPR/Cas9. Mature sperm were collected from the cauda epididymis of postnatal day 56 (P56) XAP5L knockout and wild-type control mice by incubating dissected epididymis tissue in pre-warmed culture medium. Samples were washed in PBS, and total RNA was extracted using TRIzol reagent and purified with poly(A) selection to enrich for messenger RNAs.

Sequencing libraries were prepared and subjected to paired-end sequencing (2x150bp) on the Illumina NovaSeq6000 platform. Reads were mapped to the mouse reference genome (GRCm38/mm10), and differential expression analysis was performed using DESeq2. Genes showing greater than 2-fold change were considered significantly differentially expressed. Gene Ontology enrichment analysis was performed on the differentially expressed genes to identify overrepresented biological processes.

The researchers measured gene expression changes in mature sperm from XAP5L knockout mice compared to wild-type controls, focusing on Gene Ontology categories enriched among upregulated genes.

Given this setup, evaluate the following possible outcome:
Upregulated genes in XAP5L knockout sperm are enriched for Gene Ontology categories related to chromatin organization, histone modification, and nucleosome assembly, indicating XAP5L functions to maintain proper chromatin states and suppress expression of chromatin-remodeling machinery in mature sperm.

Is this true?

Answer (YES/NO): NO